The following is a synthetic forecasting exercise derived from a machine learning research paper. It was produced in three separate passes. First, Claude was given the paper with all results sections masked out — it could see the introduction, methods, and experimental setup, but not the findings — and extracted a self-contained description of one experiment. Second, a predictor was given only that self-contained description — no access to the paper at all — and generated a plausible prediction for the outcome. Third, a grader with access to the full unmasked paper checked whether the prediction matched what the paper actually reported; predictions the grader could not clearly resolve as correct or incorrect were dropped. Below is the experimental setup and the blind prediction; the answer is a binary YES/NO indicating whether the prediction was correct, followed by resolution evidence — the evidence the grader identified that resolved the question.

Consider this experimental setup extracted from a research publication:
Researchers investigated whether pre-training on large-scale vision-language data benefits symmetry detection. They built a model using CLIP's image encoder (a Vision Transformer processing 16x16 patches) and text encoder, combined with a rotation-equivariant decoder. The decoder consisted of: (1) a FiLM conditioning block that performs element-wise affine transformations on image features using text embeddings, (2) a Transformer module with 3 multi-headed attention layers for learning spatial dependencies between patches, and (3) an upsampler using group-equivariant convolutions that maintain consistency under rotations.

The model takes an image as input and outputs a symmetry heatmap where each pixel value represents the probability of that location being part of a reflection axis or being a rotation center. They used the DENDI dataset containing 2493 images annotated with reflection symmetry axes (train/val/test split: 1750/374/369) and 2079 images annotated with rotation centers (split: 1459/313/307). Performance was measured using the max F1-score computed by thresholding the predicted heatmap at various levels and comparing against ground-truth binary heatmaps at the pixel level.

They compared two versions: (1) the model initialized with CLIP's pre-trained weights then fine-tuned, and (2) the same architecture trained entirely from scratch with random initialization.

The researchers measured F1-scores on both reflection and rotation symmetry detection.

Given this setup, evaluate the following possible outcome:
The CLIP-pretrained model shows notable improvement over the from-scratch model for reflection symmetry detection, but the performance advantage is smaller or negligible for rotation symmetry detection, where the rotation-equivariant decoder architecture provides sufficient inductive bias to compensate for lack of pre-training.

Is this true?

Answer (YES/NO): NO